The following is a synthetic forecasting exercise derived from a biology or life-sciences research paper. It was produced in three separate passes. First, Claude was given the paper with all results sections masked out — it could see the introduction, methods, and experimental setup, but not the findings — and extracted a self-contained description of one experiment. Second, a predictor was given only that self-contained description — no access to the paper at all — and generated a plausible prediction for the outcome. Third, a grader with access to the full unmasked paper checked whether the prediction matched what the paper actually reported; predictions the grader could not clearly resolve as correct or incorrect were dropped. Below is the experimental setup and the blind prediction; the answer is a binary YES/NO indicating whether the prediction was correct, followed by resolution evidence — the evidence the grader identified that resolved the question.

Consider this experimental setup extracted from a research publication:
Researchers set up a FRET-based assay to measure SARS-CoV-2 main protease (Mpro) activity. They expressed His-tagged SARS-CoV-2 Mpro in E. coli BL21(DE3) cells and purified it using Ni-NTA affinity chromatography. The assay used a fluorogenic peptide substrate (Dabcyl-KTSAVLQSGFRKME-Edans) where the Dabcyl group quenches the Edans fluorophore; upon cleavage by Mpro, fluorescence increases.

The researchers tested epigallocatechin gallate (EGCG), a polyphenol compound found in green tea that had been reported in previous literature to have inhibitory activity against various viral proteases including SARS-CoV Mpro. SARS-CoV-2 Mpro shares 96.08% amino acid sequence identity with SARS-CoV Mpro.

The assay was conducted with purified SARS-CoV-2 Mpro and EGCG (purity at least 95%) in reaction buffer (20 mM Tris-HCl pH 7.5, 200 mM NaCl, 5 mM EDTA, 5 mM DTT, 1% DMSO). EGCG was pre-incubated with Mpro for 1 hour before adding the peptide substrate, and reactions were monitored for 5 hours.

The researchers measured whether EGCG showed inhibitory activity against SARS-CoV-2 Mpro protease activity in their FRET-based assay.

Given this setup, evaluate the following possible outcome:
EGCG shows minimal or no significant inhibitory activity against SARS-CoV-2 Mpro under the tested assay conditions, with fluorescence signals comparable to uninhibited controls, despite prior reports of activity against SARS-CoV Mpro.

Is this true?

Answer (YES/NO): NO